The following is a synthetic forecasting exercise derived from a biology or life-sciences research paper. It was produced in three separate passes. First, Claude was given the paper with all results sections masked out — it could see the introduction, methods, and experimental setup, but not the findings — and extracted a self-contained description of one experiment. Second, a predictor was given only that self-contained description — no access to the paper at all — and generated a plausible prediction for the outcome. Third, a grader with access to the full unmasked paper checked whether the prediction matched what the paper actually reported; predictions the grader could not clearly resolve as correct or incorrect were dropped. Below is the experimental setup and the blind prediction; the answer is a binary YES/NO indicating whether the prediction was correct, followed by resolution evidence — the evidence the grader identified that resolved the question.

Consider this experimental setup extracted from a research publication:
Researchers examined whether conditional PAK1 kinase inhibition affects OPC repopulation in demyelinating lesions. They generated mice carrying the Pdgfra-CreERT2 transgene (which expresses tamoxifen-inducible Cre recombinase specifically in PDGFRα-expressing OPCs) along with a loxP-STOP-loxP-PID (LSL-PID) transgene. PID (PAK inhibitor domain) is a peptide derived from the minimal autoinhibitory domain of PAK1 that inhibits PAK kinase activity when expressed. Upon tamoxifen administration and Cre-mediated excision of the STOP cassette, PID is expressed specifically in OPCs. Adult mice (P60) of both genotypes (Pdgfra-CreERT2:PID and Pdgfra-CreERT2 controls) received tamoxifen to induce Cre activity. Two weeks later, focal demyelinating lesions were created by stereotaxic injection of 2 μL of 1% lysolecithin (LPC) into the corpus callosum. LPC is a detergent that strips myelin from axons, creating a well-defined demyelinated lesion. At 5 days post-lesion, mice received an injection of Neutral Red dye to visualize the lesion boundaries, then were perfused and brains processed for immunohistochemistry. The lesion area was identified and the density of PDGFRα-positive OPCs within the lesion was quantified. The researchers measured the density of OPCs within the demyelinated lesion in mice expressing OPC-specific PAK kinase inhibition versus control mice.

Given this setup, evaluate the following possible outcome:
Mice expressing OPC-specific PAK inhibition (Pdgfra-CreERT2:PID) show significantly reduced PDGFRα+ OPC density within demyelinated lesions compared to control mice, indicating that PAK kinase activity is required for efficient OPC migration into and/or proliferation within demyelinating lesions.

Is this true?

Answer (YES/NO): YES